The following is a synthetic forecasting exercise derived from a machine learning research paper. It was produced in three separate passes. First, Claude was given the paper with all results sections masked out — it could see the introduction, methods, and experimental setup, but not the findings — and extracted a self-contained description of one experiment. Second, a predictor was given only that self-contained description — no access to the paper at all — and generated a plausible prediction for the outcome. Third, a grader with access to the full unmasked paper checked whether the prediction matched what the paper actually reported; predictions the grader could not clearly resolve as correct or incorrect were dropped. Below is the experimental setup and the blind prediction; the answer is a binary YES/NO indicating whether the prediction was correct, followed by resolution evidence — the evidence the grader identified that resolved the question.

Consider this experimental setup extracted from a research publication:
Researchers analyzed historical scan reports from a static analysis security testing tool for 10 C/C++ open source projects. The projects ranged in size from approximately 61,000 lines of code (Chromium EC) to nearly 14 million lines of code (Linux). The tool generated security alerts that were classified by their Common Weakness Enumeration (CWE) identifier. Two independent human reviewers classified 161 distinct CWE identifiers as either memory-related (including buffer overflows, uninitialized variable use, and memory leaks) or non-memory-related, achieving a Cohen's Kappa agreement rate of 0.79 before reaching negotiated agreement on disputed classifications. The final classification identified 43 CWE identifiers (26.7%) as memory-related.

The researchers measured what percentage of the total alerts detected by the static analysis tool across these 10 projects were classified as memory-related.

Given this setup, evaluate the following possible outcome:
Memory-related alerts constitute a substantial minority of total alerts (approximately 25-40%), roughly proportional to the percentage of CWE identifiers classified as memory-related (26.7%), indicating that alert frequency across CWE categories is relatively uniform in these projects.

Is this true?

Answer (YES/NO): YES